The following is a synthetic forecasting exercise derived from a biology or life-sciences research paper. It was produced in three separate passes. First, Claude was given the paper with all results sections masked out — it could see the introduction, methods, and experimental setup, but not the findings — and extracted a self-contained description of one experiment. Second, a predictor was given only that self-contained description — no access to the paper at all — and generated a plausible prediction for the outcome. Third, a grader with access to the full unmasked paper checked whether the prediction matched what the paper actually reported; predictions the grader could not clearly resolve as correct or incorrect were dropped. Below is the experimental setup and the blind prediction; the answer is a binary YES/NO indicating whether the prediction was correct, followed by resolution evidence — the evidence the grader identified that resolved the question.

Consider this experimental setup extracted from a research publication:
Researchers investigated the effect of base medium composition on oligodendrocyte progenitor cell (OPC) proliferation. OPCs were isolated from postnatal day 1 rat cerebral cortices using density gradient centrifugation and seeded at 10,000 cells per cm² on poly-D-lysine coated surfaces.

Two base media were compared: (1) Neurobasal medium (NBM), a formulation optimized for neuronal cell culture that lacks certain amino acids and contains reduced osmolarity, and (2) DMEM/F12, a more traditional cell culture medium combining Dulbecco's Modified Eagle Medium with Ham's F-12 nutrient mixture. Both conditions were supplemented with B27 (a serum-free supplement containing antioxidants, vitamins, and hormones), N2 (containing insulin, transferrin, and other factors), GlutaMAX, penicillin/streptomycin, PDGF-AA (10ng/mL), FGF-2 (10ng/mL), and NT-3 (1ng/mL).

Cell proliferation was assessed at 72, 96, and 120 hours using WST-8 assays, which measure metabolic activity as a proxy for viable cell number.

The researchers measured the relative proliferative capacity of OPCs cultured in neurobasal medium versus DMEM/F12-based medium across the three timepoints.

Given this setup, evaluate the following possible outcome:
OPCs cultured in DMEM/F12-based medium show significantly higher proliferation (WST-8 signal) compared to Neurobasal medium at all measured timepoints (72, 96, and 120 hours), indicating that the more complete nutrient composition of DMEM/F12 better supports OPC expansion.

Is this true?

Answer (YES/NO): NO